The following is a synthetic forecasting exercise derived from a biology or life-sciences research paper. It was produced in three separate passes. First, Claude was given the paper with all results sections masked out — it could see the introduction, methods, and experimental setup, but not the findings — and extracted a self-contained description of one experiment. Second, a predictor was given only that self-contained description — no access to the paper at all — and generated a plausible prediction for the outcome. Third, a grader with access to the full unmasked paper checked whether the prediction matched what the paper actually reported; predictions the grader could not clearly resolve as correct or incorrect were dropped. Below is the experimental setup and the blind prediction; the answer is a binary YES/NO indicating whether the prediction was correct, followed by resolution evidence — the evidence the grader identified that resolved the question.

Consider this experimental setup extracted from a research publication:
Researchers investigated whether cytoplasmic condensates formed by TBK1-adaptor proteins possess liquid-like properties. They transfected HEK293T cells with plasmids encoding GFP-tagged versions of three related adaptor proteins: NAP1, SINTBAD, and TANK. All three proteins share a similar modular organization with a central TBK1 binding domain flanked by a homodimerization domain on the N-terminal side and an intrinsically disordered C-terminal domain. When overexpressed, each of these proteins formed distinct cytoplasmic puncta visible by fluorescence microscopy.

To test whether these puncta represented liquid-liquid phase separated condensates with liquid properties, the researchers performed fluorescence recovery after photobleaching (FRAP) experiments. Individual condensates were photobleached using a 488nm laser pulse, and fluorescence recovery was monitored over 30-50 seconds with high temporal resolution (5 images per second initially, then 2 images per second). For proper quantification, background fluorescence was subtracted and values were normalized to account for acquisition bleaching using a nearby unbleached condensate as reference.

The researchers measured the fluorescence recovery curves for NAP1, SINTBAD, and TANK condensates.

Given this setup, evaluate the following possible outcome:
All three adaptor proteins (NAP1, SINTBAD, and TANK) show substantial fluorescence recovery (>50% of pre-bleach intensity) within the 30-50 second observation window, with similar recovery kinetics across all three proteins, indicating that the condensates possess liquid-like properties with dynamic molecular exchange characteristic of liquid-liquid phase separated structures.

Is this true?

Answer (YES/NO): NO